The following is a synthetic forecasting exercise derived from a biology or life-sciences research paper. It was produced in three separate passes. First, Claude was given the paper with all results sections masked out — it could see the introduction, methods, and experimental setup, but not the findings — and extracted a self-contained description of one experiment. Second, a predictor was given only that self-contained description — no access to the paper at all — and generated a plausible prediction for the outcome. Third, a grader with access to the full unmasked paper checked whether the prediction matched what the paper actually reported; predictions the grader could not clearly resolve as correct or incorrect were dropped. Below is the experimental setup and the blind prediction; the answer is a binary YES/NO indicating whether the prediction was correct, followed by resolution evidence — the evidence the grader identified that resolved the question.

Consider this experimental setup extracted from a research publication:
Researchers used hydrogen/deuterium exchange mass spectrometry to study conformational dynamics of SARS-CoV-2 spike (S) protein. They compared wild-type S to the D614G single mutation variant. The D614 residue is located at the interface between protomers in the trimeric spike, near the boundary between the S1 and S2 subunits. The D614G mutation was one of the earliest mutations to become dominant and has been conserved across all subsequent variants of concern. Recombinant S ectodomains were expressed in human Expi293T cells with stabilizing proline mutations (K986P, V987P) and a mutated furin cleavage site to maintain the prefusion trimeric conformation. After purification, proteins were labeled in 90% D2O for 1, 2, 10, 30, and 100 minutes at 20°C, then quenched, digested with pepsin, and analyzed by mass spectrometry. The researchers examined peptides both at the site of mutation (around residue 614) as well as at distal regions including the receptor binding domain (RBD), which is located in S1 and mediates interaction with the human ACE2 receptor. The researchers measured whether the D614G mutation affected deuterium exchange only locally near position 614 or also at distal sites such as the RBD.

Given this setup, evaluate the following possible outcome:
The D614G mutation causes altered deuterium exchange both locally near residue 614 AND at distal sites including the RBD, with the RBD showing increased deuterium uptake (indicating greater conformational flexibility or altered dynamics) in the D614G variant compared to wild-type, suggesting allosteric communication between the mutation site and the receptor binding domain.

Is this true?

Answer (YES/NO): NO